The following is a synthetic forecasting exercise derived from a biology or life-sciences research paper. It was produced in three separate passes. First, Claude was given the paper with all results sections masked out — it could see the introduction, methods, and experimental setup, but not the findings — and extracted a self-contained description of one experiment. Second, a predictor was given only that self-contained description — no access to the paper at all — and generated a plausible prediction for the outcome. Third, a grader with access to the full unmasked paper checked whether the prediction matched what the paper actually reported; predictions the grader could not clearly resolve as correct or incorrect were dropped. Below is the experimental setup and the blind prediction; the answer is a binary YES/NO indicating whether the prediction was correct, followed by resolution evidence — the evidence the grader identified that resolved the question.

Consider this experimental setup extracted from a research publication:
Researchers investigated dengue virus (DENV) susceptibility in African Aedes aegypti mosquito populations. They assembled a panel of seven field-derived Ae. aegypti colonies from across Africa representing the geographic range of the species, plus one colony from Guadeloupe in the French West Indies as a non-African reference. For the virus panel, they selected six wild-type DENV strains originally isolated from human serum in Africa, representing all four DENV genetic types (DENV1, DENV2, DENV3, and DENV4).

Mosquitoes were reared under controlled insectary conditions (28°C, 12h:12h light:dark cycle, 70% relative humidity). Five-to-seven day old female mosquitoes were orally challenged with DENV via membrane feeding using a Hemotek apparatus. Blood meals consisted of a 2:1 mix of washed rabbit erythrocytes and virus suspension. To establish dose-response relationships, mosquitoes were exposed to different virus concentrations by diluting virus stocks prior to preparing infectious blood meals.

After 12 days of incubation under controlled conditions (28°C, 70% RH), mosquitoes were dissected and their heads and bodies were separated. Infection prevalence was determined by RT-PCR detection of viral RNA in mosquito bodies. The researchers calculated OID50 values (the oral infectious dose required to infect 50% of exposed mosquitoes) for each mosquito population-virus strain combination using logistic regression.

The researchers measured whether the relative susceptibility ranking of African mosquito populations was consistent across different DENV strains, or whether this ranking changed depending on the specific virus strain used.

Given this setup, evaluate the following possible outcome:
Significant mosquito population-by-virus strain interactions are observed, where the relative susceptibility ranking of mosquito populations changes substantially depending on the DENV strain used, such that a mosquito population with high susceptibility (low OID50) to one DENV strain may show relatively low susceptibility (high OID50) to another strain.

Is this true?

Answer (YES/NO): YES